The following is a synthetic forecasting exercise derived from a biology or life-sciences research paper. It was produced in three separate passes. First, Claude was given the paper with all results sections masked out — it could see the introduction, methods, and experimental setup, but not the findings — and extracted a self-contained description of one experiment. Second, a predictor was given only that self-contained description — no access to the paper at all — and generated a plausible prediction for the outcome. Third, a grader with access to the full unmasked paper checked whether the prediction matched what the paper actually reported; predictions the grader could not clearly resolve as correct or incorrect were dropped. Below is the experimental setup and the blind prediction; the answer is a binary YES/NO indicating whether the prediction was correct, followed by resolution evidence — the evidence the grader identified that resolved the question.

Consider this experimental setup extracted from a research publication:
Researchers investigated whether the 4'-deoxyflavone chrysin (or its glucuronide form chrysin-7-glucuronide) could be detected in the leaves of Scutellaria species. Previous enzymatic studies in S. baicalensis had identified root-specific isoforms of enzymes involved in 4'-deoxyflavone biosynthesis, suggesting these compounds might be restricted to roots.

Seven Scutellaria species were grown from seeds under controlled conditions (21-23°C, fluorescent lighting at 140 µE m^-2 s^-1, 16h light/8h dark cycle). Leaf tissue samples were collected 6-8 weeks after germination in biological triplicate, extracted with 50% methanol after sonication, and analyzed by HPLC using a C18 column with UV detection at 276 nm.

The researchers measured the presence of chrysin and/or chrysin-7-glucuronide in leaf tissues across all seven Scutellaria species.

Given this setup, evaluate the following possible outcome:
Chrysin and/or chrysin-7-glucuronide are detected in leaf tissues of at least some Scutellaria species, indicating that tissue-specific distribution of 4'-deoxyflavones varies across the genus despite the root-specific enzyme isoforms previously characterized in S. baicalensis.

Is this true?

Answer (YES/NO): YES